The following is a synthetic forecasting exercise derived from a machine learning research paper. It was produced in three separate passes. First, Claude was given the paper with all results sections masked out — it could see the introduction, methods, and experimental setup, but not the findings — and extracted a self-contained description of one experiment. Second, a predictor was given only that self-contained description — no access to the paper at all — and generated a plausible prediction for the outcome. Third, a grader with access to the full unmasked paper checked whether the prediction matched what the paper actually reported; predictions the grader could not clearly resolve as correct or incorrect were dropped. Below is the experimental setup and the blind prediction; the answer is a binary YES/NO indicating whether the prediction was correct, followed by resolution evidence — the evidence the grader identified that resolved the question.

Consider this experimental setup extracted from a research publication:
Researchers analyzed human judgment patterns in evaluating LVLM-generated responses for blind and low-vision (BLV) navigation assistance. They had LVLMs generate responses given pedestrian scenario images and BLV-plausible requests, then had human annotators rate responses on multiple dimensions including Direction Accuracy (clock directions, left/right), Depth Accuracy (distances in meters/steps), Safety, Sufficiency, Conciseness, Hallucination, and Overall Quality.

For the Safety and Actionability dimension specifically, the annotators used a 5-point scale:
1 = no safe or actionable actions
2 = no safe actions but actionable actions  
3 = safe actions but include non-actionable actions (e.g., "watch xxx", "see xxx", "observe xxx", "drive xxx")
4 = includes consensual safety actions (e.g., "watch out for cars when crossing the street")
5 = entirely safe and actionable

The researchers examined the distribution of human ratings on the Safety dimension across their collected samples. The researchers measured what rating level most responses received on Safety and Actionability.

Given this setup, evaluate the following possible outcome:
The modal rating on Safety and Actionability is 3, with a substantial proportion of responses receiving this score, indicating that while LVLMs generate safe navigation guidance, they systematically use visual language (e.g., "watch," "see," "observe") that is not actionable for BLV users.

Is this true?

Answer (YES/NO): NO